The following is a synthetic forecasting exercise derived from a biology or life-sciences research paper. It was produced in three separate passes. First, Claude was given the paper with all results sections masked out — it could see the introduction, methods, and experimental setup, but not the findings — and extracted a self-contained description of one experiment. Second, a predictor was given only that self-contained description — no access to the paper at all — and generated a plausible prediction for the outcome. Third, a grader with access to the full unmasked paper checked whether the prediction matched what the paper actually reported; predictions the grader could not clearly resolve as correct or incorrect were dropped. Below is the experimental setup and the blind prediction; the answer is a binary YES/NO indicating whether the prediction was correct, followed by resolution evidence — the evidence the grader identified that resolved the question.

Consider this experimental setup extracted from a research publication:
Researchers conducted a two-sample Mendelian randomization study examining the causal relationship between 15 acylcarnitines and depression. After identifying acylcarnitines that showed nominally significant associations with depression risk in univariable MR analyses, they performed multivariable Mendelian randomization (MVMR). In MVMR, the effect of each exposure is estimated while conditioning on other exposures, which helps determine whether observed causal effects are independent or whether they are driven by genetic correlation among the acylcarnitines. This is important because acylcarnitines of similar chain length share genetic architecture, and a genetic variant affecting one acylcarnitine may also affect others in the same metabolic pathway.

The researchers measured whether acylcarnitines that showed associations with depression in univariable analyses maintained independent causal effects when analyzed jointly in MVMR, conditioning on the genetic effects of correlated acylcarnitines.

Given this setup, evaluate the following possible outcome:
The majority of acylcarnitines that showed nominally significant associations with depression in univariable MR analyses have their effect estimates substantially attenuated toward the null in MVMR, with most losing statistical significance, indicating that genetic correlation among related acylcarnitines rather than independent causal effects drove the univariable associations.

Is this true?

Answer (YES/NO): NO